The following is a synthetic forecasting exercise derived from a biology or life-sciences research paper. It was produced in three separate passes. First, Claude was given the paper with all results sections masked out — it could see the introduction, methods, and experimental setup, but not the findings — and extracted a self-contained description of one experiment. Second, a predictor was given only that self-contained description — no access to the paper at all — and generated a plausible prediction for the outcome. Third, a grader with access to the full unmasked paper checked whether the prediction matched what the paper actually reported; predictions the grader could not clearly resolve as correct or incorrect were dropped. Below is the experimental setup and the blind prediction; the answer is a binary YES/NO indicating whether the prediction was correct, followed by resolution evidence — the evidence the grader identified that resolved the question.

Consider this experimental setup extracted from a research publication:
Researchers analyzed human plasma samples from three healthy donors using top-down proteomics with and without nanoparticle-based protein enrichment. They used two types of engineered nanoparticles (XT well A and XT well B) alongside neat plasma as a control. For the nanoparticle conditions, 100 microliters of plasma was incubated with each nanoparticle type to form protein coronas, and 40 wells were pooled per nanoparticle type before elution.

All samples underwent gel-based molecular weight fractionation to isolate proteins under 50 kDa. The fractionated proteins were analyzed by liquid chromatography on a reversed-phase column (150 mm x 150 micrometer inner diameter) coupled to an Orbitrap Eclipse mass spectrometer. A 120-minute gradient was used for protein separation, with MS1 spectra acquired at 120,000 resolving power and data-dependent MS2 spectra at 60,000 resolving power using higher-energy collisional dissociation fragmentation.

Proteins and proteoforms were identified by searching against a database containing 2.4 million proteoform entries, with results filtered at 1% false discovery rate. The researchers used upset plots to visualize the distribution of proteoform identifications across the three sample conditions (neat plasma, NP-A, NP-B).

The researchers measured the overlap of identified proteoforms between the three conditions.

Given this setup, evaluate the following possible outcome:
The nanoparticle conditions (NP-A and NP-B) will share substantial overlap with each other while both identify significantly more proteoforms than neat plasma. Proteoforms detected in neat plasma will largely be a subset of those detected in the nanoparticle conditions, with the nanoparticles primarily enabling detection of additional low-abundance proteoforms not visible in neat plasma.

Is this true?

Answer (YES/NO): NO